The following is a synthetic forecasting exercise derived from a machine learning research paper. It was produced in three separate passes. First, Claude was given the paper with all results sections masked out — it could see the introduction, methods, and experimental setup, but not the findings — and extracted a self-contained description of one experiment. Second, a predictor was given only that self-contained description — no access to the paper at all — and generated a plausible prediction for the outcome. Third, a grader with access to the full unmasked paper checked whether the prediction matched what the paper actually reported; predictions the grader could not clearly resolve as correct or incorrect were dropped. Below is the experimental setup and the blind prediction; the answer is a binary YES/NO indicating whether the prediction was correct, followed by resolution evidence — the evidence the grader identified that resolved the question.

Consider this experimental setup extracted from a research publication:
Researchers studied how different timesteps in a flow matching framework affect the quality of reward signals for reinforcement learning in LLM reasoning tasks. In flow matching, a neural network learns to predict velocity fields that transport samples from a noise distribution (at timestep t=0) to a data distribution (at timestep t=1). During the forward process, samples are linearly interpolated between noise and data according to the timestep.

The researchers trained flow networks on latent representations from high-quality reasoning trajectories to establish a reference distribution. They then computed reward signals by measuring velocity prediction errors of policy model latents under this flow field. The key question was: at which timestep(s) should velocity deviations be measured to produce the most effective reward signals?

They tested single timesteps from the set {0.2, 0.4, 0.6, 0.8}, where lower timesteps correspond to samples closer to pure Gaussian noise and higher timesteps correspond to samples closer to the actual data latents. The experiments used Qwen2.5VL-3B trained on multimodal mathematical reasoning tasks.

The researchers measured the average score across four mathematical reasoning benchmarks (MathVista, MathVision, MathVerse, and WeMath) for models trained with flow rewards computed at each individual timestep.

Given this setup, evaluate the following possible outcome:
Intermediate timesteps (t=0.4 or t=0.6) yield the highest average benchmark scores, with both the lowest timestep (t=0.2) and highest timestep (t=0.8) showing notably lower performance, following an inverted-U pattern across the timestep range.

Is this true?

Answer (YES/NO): NO